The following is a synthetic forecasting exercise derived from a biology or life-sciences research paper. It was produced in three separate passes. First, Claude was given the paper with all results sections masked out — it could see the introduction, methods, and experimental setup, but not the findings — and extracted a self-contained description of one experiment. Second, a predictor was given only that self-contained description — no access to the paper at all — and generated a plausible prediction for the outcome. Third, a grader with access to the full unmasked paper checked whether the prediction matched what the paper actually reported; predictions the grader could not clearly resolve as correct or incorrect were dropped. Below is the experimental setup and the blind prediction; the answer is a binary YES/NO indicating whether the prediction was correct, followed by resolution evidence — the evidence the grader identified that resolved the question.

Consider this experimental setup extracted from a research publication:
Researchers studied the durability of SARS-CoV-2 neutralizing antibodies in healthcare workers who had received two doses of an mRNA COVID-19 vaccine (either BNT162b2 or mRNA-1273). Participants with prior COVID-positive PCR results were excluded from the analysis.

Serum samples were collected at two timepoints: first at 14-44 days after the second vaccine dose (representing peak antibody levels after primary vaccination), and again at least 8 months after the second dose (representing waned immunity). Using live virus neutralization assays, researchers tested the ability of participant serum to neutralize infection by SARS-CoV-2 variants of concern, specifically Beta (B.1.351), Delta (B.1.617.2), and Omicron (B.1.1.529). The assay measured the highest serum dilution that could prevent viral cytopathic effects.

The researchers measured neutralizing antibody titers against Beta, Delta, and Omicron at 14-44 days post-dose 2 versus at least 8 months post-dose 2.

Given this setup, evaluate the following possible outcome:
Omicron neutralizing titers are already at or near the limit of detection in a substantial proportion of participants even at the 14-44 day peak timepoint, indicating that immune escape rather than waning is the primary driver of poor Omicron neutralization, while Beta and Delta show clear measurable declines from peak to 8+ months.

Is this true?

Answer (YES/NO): YES